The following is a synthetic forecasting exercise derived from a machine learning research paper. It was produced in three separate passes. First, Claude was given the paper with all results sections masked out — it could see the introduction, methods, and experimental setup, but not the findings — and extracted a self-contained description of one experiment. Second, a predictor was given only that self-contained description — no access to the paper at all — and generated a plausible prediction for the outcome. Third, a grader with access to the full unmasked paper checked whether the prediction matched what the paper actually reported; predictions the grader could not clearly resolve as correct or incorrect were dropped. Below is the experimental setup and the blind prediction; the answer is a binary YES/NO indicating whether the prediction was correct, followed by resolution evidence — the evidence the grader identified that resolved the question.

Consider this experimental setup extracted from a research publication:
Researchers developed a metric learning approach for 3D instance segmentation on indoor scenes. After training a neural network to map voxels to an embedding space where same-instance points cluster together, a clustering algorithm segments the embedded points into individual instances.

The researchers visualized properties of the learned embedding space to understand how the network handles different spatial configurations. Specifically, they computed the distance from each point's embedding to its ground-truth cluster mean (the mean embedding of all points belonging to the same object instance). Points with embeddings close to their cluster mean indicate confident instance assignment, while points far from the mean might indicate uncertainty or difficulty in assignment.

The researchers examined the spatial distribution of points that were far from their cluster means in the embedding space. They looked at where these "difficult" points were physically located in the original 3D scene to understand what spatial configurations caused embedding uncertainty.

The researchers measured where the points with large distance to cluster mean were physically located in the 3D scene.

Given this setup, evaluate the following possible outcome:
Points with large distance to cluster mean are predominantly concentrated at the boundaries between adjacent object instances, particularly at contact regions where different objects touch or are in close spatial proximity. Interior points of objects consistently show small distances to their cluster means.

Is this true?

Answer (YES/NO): YES